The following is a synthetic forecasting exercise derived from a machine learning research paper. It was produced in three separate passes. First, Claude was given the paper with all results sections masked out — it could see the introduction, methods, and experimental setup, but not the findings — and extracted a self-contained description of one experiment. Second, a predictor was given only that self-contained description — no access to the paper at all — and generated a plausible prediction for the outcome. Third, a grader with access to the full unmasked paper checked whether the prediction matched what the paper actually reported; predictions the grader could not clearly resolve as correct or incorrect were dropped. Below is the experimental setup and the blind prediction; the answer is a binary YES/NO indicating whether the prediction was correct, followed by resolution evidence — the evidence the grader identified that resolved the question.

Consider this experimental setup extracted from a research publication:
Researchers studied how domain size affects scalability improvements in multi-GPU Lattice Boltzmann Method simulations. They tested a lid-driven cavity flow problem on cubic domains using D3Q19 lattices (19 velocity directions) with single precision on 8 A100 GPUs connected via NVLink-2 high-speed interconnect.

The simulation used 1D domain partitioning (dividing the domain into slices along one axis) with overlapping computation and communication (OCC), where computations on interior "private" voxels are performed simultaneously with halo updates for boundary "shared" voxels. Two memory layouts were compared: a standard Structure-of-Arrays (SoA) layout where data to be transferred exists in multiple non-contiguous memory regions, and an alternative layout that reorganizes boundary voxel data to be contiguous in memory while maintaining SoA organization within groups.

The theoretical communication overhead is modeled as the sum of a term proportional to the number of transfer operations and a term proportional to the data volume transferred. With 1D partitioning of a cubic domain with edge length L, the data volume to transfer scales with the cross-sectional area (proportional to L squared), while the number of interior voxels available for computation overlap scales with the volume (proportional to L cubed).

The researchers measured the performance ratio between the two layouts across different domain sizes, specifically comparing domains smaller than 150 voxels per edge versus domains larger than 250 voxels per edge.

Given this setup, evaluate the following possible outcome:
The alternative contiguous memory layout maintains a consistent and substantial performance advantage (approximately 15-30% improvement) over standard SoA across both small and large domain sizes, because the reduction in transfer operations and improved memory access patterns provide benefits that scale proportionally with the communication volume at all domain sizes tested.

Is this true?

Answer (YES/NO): NO